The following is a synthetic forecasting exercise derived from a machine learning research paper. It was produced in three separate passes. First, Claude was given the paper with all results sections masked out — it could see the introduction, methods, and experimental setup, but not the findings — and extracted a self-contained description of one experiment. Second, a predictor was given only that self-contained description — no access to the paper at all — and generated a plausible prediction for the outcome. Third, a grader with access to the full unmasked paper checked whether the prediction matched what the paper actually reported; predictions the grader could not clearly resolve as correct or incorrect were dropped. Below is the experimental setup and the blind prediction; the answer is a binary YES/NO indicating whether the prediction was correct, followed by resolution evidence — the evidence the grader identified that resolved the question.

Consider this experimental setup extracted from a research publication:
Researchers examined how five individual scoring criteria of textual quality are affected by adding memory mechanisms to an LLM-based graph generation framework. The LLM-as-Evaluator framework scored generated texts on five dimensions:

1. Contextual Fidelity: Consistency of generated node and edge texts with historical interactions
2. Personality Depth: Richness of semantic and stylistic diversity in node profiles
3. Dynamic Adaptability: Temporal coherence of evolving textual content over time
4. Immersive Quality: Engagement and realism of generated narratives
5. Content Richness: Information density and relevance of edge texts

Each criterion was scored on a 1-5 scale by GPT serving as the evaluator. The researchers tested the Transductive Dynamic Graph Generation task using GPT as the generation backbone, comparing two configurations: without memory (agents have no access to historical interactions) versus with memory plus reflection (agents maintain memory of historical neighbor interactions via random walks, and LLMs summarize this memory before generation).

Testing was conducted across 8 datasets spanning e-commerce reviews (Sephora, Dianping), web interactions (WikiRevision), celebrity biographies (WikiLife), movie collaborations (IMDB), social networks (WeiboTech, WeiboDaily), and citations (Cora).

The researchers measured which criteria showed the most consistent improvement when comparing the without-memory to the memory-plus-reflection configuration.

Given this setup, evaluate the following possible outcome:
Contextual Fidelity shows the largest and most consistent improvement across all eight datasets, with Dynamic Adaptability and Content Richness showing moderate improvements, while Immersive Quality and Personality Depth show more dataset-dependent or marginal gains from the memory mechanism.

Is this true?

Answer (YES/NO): NO